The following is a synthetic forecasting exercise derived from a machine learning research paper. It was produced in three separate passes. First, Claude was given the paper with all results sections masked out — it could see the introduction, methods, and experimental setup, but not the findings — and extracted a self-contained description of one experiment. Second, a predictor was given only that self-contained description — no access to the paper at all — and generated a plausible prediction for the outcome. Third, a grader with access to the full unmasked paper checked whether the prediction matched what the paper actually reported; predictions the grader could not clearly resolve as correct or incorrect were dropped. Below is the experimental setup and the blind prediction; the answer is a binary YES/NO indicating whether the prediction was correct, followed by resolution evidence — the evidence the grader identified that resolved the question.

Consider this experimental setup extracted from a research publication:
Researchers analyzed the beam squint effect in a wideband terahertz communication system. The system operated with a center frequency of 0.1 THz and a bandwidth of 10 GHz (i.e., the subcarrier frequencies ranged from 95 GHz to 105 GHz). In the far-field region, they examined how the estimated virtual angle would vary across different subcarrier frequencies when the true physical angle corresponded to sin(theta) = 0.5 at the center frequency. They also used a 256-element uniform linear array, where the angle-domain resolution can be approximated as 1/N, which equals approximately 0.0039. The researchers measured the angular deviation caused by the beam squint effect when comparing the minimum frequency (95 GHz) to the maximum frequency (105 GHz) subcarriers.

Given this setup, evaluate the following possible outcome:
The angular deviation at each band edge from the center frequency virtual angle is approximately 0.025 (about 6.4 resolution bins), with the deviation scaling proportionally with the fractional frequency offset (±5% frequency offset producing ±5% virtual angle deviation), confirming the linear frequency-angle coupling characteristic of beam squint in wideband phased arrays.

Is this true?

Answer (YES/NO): NO